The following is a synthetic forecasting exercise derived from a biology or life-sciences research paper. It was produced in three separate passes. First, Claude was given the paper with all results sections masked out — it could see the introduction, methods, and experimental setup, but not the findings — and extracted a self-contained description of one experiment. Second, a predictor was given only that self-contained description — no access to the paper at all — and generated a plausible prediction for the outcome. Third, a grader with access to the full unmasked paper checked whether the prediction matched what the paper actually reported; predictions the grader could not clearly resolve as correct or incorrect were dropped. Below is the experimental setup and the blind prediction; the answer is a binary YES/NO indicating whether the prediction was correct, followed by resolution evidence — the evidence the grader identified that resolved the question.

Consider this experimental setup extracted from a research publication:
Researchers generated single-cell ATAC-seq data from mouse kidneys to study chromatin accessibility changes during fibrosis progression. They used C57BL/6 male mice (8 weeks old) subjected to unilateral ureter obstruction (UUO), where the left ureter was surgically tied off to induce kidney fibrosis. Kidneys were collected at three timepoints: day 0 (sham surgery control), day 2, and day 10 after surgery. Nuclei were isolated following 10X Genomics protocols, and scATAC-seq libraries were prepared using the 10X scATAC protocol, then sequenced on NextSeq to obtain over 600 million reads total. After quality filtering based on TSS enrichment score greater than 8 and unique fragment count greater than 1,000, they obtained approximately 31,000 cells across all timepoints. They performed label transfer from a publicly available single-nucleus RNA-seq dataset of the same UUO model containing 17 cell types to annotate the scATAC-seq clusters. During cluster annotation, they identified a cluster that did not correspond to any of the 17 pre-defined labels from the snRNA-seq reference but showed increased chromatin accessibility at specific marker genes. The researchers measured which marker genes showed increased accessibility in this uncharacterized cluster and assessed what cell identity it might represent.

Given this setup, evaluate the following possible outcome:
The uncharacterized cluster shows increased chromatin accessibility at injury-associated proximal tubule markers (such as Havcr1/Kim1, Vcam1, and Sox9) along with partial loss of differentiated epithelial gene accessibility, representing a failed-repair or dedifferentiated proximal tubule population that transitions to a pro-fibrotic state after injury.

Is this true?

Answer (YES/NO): YES